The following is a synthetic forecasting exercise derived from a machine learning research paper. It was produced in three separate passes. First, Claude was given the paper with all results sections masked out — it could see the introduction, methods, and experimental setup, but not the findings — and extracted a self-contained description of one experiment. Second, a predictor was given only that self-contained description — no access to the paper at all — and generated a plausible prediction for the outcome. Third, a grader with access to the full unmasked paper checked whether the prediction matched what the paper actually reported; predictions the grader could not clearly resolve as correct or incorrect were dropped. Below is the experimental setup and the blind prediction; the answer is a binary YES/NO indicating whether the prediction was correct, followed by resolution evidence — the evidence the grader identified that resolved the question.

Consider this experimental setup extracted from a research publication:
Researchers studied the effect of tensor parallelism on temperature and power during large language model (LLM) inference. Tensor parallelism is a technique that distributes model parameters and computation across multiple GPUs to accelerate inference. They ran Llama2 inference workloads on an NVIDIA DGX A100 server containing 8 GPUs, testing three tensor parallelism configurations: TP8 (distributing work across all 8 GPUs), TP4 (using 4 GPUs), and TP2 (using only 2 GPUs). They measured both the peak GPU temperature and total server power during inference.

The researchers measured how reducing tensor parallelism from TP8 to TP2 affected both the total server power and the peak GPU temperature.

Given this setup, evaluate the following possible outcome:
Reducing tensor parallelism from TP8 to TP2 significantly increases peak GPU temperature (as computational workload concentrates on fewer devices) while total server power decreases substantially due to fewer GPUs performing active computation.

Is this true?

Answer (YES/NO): YES